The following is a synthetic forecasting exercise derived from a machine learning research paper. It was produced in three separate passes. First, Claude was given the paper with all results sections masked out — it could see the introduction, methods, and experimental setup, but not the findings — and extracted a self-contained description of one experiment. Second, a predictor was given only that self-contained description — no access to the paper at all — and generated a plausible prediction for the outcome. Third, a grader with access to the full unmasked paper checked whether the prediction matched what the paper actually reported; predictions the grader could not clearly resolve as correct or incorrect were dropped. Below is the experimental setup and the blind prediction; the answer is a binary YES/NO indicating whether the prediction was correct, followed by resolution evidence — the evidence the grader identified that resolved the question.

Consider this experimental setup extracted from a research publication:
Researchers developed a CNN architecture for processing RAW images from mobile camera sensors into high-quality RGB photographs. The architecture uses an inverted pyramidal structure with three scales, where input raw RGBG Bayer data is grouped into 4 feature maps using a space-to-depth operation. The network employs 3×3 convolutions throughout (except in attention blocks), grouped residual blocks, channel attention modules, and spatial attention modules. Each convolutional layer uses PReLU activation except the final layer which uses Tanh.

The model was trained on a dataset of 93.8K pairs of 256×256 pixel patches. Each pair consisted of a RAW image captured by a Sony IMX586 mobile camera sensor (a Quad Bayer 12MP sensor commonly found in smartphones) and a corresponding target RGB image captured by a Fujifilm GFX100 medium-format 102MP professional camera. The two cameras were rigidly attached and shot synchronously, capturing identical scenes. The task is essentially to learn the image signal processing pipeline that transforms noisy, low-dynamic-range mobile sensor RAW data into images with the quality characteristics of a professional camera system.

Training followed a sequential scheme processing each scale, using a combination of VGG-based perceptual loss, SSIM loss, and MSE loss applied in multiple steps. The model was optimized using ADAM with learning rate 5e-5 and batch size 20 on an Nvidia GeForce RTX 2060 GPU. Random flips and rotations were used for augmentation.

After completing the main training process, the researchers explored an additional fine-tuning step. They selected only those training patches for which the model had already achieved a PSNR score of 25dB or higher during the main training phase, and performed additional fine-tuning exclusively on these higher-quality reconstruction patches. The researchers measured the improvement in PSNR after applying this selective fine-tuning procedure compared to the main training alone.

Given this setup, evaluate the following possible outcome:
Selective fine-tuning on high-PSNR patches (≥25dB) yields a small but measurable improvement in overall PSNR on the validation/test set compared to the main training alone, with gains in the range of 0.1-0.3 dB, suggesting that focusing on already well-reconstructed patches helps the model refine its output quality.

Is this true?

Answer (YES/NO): YES